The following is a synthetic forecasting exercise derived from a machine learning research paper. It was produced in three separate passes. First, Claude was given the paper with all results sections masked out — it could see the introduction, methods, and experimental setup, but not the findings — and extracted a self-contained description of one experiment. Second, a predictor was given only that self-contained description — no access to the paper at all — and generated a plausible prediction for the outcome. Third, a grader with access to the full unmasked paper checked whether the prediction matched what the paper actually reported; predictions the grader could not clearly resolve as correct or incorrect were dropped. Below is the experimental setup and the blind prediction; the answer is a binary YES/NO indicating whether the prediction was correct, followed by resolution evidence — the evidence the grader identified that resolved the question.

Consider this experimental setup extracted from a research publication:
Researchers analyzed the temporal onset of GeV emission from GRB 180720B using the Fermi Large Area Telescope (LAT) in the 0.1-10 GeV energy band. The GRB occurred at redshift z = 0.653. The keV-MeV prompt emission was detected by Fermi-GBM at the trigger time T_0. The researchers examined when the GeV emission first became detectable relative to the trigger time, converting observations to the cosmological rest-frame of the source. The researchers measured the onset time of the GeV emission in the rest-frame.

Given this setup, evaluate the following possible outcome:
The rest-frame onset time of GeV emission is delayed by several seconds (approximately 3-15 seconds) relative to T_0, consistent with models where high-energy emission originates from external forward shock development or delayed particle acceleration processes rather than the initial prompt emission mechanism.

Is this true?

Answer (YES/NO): YES